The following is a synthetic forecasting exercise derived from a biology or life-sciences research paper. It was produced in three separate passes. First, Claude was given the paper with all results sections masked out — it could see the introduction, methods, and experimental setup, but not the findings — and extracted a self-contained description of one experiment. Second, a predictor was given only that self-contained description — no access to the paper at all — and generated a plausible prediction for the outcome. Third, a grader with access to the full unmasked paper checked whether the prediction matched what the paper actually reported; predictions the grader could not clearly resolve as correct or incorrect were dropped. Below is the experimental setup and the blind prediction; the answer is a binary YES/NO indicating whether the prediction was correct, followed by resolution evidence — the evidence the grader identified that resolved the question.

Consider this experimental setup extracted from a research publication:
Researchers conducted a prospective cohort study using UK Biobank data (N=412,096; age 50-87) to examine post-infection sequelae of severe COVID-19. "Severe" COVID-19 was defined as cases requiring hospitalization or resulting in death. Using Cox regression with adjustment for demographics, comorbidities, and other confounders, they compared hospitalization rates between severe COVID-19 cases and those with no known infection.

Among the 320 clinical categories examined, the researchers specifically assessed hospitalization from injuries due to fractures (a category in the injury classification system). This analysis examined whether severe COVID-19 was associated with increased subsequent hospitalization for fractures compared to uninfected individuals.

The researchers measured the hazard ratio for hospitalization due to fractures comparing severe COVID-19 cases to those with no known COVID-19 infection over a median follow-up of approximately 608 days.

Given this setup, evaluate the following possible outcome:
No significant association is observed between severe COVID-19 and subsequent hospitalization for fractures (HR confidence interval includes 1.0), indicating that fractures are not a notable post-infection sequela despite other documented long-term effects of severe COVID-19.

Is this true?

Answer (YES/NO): NO